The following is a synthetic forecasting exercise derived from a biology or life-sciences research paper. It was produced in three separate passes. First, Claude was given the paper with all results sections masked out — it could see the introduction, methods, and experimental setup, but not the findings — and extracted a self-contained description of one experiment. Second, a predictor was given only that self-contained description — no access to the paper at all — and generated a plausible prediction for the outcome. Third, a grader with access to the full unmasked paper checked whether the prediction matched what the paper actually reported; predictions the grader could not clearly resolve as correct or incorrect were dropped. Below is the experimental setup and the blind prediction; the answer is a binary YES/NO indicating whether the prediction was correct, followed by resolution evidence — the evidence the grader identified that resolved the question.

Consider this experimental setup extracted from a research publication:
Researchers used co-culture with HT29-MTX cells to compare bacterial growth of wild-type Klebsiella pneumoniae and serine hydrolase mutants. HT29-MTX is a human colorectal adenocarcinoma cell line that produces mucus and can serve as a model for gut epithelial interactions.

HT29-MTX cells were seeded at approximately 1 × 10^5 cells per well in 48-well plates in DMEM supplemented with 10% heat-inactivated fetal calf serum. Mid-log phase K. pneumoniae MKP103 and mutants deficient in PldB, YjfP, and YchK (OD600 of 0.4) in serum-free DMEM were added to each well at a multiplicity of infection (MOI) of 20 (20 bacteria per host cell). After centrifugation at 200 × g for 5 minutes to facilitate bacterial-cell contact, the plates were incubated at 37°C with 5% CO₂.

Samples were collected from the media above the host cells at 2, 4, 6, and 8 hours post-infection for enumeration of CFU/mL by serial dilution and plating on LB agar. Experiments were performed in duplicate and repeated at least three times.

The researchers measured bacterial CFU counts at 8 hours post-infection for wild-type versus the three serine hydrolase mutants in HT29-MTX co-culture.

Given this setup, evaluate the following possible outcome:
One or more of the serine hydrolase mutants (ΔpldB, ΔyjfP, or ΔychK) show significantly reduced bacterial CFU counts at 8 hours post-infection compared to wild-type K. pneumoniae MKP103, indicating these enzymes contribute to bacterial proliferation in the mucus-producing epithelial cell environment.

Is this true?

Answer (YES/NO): YES